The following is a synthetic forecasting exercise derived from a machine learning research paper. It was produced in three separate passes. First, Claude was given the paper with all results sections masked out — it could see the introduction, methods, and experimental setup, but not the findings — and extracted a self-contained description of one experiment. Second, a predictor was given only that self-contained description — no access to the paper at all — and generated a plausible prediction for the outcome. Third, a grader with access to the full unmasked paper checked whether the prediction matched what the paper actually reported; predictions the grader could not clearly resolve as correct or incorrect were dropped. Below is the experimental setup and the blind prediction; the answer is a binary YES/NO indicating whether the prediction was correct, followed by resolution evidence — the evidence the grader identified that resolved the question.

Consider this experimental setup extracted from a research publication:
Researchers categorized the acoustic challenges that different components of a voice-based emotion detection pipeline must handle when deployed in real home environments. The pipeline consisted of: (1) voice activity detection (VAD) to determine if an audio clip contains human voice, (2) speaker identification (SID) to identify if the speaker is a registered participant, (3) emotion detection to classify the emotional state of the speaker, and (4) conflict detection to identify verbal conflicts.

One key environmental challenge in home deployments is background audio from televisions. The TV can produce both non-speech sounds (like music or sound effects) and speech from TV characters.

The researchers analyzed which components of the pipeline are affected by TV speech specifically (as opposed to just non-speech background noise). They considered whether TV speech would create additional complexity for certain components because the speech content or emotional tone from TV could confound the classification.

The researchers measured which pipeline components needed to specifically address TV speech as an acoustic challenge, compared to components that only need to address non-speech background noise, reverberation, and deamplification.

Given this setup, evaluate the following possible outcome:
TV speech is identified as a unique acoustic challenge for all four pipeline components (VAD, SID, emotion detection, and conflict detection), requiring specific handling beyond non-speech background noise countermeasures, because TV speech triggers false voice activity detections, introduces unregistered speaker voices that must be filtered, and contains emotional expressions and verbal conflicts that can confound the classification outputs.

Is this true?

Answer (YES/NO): NO